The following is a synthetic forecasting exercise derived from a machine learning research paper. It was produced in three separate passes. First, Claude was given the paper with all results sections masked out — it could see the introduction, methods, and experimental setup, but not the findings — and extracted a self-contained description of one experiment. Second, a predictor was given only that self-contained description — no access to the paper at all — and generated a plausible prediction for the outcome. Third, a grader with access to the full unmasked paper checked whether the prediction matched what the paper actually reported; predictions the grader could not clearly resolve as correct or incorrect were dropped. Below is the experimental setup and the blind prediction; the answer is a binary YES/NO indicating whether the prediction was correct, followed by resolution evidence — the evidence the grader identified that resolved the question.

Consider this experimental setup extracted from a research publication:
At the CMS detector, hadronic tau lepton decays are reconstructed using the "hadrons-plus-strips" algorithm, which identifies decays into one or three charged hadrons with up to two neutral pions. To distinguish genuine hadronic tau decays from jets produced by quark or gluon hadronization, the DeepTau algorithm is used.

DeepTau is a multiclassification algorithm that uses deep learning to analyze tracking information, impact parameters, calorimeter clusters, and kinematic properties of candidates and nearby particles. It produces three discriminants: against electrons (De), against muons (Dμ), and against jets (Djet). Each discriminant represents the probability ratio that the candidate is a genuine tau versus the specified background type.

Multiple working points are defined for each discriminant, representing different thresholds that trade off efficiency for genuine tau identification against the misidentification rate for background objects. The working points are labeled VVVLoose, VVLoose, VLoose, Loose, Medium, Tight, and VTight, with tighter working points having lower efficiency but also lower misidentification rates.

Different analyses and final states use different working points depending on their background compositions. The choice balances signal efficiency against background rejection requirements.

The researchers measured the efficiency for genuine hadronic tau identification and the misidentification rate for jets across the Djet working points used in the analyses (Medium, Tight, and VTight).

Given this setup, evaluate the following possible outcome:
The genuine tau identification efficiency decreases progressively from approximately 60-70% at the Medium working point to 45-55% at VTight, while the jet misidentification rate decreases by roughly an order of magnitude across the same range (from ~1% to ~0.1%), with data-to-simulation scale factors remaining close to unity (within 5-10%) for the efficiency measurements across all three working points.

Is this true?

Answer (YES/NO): NO